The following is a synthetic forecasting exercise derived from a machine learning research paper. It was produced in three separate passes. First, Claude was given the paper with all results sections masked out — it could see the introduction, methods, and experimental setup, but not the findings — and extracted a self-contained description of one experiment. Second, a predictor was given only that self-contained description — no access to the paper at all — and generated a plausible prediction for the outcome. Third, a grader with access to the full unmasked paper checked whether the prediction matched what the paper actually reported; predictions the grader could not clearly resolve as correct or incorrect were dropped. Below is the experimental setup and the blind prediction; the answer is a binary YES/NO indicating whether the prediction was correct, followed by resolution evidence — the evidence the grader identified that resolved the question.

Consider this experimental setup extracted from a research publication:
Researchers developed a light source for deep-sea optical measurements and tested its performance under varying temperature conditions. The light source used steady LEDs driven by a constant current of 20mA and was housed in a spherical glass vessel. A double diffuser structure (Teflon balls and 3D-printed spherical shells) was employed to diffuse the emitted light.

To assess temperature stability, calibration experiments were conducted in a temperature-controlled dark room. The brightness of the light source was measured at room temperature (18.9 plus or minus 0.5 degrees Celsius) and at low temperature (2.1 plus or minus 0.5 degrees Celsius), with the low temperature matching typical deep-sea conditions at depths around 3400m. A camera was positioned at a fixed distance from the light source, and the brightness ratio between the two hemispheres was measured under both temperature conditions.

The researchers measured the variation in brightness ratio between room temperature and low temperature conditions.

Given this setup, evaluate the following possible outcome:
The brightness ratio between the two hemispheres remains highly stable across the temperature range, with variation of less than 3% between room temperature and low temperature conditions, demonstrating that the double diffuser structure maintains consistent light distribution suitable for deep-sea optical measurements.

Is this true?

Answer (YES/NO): YES